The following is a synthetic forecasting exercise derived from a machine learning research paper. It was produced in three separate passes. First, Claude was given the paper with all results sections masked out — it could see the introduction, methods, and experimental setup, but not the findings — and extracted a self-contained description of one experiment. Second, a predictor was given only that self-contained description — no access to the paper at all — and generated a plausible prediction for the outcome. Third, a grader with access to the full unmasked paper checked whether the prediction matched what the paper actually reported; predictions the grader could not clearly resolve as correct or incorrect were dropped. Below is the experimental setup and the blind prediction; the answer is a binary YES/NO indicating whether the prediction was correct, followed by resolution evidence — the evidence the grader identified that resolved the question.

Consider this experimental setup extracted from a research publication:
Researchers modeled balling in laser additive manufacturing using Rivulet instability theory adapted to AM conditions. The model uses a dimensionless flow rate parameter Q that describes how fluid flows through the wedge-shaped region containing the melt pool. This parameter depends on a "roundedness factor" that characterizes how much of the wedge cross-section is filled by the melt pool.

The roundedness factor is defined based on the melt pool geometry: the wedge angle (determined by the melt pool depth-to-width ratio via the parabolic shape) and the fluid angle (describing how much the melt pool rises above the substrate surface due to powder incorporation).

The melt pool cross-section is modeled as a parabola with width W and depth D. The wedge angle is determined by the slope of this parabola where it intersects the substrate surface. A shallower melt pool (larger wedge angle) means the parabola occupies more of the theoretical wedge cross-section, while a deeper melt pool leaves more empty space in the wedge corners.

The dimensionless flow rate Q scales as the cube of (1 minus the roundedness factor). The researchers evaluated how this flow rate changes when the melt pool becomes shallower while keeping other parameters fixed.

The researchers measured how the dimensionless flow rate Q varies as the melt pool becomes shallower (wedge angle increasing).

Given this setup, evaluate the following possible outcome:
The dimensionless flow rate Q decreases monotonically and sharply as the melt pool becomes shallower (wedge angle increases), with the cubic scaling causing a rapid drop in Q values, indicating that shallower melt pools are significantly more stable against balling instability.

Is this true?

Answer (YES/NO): NO